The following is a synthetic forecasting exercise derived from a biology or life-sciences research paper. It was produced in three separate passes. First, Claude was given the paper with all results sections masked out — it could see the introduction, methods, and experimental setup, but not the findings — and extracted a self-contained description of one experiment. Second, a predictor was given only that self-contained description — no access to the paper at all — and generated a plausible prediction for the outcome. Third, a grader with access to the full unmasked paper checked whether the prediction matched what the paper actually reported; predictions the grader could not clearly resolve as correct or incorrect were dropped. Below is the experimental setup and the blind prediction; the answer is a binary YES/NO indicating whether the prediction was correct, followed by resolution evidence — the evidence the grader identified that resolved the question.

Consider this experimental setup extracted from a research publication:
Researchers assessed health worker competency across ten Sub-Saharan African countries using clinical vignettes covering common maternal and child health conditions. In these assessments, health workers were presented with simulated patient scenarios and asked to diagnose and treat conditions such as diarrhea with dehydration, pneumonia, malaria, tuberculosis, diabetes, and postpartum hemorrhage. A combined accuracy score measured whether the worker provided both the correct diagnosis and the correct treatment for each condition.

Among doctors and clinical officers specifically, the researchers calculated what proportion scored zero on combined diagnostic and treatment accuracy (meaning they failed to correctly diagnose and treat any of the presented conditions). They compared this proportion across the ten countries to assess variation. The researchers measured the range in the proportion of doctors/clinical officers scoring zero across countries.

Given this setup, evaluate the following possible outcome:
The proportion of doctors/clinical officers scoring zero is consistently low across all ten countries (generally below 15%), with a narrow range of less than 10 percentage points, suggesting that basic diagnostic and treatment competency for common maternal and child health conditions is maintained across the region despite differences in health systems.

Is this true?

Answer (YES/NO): NO